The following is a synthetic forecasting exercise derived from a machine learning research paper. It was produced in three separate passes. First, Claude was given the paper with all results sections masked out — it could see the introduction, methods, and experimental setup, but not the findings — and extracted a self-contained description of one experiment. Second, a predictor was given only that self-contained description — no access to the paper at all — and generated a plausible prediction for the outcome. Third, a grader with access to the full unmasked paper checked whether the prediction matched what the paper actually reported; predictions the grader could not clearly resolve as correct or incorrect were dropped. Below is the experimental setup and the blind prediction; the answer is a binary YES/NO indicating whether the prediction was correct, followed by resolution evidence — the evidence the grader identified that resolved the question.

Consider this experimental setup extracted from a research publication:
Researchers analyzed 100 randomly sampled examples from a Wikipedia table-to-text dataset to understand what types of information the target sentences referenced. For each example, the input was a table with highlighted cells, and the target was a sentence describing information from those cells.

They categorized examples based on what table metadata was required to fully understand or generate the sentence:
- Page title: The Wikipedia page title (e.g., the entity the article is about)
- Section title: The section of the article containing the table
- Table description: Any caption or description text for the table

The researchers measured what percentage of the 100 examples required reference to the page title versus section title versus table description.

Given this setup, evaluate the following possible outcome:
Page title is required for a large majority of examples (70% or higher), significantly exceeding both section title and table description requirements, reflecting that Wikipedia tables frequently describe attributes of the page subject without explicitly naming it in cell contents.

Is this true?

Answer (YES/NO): YES